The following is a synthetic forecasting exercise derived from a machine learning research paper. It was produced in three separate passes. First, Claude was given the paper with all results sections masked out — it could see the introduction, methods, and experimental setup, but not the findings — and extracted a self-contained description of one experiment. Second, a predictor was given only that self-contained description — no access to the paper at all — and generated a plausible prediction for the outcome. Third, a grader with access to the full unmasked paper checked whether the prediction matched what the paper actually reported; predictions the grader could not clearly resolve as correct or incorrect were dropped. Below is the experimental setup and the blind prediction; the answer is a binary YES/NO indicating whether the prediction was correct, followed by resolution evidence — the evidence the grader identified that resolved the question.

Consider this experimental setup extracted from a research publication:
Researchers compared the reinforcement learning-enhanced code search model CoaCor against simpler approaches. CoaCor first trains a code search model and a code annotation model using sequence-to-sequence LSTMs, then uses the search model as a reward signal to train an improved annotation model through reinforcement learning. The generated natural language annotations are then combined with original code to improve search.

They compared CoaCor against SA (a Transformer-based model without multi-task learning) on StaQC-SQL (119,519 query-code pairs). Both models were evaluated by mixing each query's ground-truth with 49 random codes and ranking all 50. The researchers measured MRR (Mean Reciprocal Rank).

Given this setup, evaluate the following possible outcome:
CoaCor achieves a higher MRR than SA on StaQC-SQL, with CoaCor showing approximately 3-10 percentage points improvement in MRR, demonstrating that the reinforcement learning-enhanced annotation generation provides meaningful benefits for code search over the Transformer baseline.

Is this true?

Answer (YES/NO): YES